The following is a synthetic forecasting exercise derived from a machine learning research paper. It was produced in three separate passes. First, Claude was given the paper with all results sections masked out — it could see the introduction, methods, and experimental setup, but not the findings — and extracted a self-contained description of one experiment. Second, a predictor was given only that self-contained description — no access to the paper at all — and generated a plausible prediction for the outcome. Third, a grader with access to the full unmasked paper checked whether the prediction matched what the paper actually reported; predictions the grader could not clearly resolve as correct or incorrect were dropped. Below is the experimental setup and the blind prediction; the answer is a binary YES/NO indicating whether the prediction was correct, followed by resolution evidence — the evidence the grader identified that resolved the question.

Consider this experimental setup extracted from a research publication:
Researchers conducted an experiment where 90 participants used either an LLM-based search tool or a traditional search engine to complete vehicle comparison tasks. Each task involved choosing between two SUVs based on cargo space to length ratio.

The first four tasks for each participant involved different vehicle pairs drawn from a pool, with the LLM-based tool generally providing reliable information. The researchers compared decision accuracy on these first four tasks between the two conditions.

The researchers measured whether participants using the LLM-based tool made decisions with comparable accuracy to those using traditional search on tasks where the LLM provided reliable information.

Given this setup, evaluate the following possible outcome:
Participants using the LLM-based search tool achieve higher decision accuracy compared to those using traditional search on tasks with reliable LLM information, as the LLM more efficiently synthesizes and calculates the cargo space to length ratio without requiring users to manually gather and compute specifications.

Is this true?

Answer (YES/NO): NO